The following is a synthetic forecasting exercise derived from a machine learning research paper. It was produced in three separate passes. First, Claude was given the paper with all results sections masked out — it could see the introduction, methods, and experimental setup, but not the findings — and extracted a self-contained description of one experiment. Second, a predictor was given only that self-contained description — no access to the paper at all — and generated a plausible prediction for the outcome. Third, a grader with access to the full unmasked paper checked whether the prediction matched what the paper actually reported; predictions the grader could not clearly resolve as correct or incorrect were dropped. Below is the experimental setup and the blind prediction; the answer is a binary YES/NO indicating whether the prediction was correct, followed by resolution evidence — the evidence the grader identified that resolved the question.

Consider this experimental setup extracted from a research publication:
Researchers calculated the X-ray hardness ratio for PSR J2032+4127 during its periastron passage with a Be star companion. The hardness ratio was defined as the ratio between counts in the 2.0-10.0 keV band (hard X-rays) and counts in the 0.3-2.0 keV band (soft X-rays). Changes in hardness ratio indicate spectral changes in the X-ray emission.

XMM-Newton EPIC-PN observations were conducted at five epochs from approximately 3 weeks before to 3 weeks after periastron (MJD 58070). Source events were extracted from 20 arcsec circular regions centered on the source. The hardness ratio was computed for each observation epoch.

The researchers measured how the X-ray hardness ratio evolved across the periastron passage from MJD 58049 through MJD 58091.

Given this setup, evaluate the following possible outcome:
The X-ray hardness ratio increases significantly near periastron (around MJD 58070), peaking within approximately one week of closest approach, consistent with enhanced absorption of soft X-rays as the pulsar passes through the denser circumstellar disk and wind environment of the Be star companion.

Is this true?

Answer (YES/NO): NO